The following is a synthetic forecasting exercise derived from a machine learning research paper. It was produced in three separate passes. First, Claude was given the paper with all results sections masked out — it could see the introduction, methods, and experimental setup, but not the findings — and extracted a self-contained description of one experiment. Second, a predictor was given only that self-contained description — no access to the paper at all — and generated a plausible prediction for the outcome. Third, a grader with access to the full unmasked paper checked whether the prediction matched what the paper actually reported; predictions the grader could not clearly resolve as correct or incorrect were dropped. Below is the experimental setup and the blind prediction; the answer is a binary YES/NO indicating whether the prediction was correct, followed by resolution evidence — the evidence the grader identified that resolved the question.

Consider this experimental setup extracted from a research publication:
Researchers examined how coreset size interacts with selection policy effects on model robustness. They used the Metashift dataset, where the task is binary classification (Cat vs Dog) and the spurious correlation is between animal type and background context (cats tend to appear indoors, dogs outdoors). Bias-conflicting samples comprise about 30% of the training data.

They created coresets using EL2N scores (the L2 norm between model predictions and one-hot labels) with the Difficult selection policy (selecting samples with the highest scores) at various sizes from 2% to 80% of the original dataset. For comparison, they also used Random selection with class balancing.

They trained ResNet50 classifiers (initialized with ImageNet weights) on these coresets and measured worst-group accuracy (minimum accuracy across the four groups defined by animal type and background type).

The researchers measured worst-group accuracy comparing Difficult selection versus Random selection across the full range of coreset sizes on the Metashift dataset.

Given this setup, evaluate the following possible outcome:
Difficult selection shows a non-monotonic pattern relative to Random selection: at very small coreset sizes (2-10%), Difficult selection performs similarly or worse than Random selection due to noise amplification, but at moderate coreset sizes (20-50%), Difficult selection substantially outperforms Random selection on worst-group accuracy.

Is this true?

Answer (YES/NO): NO